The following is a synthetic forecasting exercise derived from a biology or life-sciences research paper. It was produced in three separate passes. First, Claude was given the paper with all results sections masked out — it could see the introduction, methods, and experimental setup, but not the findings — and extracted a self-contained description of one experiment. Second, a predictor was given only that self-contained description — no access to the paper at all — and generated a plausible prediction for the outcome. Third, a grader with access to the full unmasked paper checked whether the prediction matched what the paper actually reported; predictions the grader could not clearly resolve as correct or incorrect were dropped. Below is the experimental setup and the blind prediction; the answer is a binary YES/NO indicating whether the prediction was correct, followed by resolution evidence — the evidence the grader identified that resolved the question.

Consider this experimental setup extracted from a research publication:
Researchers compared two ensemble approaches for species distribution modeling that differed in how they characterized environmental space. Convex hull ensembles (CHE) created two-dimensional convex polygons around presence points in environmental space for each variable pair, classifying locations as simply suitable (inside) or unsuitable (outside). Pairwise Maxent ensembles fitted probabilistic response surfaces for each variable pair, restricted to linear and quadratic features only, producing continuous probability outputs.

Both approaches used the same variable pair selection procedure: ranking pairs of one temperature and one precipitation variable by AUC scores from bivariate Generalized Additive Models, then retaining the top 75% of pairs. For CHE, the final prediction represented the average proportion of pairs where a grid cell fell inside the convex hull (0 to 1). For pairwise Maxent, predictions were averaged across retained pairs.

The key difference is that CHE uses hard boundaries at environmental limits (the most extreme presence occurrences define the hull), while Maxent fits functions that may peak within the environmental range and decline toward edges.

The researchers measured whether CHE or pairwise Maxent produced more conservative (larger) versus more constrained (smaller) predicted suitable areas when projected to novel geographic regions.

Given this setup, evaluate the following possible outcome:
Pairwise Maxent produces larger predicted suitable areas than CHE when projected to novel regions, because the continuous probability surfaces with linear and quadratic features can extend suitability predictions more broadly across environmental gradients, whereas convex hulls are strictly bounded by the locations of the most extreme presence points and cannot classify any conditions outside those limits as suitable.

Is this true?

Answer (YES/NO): NO